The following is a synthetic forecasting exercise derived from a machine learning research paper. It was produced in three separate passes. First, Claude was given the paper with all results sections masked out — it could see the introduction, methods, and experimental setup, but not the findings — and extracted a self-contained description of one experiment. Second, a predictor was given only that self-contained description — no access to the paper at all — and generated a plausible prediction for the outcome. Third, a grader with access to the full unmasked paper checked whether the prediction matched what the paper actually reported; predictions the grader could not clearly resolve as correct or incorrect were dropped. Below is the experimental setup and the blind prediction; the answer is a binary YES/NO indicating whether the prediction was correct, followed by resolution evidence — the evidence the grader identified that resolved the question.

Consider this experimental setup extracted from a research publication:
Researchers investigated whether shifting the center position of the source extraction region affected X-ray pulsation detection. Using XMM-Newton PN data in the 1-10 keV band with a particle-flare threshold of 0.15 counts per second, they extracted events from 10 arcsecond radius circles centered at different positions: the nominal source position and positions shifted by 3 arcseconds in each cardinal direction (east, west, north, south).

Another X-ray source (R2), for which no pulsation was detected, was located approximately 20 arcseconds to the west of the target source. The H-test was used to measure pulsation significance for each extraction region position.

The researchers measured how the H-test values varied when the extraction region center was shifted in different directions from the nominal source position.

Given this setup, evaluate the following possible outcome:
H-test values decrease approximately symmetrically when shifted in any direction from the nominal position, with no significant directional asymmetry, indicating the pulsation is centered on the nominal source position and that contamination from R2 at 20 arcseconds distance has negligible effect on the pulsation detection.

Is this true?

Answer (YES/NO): NO